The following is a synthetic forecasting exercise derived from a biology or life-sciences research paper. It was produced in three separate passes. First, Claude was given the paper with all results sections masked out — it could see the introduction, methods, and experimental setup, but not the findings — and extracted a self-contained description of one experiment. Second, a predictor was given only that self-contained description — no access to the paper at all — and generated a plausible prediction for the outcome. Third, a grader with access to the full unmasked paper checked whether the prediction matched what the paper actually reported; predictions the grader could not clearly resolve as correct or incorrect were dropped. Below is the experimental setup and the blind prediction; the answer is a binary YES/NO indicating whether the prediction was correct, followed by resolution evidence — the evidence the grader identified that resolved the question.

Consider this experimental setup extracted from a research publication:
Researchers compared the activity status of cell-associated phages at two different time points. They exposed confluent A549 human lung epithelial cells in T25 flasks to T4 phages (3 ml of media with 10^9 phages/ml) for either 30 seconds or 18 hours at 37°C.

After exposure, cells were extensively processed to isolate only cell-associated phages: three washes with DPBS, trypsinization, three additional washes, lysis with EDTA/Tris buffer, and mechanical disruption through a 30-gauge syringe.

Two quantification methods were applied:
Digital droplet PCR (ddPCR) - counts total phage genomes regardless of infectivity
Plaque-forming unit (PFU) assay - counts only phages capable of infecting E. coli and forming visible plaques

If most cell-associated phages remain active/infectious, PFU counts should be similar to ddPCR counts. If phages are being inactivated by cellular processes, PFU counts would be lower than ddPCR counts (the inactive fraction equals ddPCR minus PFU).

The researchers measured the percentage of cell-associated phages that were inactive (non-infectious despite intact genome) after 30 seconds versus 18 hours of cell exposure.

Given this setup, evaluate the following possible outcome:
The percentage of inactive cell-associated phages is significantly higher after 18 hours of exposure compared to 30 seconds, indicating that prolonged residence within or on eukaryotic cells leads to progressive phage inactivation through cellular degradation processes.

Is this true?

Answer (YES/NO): NO